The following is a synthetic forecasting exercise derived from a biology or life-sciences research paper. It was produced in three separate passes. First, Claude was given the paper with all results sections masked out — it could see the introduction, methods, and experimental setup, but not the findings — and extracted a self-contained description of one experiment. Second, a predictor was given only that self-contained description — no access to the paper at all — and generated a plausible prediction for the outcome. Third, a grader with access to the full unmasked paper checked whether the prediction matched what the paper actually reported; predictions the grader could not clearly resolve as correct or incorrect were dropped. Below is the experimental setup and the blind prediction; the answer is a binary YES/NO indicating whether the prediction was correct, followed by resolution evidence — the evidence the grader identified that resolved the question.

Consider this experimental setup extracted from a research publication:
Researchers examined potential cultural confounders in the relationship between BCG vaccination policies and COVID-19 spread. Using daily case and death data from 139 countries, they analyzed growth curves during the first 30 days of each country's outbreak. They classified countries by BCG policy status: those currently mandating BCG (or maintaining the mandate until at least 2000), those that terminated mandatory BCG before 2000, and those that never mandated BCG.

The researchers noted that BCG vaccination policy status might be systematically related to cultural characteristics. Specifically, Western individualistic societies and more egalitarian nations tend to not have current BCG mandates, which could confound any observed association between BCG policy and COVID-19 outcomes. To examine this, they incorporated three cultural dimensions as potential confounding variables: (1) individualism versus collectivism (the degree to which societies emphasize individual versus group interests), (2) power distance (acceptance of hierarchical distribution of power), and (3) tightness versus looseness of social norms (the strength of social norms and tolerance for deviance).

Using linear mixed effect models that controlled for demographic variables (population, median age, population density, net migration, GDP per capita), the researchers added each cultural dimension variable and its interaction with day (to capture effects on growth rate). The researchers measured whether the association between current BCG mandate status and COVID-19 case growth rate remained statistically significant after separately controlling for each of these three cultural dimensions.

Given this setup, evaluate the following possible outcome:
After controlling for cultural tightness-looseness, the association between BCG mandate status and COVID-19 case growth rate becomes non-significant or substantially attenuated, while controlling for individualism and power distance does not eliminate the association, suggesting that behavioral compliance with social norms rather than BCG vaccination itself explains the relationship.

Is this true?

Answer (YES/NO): NO